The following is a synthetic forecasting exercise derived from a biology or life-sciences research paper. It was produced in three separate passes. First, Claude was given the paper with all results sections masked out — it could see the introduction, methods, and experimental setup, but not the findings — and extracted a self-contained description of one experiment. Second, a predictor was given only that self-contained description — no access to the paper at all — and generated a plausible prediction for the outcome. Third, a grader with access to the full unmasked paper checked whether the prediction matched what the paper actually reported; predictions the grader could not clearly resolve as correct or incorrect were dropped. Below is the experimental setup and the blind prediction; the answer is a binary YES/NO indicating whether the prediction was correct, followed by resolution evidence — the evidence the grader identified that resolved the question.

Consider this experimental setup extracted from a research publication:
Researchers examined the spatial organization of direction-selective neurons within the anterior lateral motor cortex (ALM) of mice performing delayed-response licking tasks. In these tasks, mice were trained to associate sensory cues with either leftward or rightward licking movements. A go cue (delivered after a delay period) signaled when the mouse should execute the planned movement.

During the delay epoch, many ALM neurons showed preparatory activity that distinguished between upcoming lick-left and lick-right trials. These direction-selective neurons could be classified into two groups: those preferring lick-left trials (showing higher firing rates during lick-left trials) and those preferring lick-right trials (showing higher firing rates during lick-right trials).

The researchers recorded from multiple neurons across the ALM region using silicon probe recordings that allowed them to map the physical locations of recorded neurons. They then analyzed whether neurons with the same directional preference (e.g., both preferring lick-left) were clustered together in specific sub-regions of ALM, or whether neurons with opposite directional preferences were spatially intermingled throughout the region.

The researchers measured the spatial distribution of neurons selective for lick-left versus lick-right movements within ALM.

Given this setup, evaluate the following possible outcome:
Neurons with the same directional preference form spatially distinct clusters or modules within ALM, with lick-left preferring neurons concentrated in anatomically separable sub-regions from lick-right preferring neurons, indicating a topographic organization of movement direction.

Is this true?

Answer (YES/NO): NO